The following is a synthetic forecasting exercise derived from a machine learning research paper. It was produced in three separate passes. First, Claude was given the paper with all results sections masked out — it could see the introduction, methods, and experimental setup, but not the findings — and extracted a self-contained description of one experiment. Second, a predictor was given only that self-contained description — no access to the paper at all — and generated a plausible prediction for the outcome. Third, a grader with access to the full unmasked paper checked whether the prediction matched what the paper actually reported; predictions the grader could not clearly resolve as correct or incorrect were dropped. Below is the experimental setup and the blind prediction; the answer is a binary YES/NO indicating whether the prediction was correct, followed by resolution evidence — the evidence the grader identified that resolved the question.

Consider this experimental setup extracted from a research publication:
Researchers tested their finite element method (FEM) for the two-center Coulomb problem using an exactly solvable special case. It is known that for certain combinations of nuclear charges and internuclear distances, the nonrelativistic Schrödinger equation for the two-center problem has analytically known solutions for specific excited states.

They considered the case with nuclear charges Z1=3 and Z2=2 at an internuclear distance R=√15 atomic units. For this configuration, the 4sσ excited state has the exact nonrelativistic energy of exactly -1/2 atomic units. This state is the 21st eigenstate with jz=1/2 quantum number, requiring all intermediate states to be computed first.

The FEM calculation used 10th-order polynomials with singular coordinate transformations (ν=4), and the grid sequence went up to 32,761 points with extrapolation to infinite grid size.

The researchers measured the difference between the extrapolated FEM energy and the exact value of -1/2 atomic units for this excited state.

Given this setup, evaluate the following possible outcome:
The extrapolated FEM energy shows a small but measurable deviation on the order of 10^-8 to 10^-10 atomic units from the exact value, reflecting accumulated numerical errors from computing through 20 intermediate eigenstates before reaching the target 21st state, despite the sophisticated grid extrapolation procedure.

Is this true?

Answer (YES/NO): NO